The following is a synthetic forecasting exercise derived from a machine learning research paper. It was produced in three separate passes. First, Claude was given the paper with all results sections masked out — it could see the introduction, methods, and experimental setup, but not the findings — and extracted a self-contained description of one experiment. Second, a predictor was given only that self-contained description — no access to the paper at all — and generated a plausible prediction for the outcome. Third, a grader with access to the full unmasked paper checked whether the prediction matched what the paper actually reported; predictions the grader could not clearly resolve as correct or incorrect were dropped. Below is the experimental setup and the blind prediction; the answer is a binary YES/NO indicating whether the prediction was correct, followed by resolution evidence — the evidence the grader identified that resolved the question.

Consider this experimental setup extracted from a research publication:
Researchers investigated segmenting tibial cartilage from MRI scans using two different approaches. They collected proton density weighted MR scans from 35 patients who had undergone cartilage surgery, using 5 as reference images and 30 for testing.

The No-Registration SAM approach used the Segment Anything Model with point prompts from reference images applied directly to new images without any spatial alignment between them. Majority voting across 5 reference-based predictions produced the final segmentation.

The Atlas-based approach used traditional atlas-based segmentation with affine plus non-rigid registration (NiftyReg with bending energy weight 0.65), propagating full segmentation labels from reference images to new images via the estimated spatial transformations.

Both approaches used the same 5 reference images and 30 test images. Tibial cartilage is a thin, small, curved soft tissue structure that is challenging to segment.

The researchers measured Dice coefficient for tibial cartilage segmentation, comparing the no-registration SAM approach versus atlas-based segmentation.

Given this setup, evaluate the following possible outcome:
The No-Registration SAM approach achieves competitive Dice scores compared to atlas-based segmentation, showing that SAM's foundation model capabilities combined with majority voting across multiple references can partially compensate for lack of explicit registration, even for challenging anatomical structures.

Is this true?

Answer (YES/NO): NO